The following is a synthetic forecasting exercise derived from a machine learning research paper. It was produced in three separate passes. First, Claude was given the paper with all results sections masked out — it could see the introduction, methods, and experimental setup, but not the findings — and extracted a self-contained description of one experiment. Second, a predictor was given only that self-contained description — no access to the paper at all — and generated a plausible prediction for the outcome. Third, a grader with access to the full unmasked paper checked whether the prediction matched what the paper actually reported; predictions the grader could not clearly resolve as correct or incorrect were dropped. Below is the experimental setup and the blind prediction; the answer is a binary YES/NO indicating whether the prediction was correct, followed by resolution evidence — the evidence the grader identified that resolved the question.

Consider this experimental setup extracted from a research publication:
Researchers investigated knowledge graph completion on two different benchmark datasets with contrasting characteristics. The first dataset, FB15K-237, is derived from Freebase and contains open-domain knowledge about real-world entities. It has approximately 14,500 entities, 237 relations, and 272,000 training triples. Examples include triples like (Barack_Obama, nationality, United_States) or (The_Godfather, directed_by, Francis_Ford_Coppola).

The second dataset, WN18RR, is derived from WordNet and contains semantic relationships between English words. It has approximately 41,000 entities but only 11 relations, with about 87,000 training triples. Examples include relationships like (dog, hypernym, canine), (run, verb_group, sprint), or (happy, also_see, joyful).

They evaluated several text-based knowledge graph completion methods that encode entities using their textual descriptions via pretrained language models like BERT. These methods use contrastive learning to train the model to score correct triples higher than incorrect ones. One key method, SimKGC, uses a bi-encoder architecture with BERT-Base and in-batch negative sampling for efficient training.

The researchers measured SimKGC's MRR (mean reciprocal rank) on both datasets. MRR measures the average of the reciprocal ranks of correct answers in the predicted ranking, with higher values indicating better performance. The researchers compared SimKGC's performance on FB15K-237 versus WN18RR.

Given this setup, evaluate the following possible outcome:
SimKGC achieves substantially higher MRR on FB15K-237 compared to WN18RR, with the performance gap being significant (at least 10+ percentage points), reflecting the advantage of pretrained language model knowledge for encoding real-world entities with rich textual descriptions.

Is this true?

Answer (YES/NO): NO